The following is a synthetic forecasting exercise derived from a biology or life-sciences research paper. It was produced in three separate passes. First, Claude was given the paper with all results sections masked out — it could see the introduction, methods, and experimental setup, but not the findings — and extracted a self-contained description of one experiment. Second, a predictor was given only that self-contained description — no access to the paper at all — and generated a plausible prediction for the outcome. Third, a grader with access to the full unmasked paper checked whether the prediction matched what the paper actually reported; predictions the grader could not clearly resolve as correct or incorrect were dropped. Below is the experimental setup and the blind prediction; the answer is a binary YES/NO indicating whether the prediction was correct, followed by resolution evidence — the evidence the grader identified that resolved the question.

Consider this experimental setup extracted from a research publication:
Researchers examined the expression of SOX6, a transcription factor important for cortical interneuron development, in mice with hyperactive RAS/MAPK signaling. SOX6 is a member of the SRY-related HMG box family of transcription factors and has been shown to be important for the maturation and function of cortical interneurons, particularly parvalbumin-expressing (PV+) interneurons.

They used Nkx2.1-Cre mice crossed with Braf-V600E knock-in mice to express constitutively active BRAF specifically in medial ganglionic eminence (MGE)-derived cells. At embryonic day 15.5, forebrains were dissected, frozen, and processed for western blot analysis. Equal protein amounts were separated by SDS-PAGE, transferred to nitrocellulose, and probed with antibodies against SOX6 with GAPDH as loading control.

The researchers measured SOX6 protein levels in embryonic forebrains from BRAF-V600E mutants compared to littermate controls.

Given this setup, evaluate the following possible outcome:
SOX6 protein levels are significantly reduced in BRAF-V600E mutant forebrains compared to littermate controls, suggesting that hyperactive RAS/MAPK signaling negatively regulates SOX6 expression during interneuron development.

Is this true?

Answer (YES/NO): NO